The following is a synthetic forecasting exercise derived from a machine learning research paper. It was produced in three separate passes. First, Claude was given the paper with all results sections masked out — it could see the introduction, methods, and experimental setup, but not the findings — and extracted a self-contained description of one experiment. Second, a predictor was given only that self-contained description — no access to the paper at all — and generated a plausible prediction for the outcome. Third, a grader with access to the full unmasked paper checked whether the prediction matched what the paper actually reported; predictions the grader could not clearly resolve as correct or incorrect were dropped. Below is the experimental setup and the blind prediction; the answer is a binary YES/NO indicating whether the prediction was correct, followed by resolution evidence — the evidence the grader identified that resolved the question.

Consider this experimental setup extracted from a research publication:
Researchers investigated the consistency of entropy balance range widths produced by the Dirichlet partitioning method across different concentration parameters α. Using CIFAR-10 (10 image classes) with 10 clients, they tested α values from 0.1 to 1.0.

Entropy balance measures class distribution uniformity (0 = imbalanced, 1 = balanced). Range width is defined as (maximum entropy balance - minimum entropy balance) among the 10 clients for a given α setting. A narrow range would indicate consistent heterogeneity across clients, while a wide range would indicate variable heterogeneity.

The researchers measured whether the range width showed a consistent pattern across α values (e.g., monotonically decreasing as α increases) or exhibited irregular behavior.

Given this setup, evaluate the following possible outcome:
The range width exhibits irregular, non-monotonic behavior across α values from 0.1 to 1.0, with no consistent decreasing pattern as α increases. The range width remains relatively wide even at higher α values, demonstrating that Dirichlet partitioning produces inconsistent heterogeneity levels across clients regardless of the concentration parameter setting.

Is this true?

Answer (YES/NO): NO